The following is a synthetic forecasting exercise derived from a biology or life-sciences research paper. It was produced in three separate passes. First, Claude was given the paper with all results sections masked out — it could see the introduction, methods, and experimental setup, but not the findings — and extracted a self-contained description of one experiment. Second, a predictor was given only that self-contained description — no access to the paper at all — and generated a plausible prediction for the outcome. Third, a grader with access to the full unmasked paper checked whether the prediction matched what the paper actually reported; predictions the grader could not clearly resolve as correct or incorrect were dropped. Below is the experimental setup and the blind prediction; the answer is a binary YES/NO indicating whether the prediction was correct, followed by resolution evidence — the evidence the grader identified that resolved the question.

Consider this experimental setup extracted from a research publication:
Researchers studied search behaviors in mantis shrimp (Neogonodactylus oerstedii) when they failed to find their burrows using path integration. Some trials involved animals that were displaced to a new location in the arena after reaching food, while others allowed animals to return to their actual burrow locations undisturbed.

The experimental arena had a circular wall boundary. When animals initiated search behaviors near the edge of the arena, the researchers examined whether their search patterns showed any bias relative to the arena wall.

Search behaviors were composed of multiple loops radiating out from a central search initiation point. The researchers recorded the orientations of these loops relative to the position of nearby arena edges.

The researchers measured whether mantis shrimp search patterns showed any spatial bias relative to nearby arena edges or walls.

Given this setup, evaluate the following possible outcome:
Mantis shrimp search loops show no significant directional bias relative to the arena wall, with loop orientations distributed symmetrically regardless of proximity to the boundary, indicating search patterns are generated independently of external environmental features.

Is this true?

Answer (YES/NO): NO